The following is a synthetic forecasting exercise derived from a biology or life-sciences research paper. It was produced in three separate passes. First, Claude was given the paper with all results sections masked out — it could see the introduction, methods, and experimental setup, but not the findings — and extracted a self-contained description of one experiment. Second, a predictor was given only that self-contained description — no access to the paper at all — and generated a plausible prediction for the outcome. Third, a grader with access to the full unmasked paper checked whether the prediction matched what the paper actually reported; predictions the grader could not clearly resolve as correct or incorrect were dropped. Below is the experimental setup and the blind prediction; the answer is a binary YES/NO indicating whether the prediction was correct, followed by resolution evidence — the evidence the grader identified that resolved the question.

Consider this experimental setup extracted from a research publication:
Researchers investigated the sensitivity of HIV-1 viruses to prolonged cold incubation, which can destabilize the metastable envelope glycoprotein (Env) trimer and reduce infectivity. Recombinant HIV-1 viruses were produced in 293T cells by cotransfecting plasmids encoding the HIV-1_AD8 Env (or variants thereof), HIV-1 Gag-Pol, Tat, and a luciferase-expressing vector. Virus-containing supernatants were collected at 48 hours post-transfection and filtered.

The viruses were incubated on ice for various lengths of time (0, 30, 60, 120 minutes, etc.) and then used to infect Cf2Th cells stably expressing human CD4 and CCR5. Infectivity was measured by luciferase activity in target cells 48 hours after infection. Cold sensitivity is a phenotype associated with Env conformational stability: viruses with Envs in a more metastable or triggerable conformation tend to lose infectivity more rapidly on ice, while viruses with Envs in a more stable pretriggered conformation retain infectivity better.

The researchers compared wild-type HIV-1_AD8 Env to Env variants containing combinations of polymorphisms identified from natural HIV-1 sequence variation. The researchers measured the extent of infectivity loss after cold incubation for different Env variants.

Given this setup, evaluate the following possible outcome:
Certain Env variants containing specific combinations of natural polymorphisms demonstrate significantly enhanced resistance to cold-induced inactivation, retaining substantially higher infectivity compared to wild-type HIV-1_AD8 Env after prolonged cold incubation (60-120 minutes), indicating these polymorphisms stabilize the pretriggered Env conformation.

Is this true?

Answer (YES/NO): YES